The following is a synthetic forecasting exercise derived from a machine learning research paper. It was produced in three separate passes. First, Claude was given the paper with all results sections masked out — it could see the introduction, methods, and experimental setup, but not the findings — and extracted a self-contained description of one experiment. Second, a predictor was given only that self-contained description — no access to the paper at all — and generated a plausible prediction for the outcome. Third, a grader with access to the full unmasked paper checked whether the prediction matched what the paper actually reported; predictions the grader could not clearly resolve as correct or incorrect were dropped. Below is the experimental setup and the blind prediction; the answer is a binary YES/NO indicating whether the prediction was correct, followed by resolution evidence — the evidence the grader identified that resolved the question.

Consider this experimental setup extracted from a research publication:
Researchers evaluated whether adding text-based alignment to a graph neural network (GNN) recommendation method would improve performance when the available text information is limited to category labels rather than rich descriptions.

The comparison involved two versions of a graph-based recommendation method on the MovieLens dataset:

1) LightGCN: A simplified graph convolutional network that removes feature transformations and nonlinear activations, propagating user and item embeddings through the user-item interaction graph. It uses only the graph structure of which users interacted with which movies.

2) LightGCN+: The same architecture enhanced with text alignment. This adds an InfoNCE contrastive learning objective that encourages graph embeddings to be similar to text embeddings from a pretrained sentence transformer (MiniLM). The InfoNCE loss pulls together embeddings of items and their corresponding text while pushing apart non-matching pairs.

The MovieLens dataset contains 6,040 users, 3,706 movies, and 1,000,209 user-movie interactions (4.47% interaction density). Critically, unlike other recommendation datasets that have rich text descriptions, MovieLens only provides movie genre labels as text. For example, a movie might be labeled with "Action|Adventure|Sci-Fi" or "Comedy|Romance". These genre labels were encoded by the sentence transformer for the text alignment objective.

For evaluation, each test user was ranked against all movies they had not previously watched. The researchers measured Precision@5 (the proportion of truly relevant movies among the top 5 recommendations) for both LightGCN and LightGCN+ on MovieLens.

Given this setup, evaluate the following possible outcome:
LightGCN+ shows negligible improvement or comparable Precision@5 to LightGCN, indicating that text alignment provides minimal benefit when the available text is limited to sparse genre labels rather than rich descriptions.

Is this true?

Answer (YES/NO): NO